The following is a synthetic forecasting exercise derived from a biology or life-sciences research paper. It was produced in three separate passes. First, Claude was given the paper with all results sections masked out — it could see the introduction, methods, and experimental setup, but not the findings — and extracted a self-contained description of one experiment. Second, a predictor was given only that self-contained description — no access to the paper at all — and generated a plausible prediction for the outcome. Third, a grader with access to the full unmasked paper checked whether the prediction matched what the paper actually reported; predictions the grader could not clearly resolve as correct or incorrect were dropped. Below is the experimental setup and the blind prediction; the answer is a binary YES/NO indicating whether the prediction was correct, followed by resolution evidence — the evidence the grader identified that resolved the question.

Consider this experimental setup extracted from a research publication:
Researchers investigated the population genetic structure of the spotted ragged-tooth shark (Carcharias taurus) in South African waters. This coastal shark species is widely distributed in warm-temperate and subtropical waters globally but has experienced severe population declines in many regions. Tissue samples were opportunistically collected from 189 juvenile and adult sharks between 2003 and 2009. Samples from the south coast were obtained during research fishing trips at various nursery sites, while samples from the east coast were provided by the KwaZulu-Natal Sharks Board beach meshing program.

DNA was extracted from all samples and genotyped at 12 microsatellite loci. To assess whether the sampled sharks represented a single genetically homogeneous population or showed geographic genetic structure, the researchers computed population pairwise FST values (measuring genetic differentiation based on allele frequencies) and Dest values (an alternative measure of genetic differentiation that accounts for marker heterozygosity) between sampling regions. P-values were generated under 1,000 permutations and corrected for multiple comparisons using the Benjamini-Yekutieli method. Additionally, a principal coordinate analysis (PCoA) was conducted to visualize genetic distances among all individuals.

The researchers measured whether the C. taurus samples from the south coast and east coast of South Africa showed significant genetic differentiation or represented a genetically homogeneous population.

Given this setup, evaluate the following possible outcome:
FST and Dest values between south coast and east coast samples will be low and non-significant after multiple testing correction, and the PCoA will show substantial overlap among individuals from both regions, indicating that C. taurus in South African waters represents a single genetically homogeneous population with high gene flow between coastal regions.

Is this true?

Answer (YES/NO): YES